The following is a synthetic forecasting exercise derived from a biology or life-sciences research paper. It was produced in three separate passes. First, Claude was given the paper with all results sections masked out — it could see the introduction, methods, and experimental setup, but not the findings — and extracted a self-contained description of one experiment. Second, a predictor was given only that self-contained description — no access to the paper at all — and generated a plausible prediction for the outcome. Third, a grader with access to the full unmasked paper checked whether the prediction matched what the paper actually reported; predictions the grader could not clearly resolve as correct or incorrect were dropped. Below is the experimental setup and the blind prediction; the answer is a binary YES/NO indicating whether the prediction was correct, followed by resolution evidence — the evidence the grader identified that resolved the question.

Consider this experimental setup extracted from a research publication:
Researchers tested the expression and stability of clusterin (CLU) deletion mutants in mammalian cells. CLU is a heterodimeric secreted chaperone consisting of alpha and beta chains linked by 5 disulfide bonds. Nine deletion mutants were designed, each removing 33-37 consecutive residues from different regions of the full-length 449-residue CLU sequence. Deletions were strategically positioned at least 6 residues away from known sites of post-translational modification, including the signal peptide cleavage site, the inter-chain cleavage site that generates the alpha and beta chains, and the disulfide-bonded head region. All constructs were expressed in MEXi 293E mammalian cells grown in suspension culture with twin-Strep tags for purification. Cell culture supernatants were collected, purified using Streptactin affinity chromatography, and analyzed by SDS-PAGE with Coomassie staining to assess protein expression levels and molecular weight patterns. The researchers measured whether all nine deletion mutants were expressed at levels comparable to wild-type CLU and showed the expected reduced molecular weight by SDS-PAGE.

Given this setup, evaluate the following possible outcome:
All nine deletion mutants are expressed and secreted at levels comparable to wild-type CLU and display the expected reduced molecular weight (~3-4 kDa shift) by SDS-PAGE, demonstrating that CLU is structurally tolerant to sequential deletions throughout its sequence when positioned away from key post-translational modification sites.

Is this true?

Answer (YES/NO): NO